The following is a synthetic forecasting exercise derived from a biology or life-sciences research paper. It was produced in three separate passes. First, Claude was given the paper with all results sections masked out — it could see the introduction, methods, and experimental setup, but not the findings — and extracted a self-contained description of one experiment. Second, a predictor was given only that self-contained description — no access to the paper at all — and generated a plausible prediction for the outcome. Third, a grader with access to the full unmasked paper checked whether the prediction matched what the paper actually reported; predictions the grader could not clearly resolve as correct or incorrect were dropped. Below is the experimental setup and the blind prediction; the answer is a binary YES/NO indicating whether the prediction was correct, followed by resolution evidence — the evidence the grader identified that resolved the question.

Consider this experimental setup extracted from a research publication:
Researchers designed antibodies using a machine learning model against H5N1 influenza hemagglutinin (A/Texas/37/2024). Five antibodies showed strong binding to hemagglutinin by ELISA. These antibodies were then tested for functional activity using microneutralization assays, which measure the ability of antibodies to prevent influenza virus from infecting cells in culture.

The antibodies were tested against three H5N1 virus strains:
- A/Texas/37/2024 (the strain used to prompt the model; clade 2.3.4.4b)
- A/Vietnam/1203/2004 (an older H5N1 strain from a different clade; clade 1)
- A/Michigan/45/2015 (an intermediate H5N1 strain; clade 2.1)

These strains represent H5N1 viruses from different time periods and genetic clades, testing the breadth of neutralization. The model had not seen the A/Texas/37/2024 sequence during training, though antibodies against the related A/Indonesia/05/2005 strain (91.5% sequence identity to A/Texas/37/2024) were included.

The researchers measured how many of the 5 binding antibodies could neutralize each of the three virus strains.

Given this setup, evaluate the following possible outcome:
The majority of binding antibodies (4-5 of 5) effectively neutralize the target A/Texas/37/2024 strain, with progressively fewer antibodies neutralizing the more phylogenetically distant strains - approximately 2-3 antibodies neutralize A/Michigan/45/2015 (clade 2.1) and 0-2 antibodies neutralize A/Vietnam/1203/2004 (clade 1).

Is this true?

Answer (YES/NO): NO